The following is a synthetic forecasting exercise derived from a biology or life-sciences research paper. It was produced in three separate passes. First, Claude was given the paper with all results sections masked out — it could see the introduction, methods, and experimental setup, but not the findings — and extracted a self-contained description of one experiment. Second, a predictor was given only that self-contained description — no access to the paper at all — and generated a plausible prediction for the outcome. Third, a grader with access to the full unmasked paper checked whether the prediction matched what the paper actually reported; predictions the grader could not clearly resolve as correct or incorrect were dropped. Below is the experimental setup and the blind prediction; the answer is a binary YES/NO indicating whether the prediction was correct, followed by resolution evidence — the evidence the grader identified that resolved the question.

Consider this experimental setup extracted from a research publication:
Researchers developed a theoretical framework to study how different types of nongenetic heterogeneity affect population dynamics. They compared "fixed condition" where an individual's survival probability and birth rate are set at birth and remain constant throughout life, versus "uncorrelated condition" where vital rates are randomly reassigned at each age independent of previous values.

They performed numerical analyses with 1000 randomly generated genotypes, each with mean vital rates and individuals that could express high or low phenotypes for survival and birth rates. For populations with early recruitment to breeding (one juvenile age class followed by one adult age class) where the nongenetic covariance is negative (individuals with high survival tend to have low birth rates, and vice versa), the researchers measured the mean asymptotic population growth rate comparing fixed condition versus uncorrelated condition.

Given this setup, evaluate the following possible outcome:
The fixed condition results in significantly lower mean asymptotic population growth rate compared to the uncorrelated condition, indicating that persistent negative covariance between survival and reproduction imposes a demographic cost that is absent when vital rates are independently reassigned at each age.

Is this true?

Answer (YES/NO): YES